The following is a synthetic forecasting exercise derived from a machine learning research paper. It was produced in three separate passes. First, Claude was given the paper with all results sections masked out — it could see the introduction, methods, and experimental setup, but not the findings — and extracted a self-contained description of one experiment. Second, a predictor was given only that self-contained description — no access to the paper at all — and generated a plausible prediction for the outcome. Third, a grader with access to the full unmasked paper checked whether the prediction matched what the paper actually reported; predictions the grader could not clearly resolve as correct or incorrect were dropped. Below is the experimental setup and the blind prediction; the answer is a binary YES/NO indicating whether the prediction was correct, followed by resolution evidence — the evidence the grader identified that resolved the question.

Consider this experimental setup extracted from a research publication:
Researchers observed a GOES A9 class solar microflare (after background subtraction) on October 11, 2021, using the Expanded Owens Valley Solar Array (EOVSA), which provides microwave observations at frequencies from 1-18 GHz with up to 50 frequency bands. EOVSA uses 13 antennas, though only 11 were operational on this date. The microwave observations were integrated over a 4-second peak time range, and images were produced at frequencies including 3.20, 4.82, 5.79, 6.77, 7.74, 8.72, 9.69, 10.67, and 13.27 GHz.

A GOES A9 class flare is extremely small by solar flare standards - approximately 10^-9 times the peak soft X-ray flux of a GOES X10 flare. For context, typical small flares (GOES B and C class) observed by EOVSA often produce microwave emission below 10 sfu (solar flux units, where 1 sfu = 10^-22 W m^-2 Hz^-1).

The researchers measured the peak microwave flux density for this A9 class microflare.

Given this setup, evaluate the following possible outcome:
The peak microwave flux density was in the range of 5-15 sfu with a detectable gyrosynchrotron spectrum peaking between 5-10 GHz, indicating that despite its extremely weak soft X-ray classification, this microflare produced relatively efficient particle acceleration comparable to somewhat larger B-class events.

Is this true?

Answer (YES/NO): NO